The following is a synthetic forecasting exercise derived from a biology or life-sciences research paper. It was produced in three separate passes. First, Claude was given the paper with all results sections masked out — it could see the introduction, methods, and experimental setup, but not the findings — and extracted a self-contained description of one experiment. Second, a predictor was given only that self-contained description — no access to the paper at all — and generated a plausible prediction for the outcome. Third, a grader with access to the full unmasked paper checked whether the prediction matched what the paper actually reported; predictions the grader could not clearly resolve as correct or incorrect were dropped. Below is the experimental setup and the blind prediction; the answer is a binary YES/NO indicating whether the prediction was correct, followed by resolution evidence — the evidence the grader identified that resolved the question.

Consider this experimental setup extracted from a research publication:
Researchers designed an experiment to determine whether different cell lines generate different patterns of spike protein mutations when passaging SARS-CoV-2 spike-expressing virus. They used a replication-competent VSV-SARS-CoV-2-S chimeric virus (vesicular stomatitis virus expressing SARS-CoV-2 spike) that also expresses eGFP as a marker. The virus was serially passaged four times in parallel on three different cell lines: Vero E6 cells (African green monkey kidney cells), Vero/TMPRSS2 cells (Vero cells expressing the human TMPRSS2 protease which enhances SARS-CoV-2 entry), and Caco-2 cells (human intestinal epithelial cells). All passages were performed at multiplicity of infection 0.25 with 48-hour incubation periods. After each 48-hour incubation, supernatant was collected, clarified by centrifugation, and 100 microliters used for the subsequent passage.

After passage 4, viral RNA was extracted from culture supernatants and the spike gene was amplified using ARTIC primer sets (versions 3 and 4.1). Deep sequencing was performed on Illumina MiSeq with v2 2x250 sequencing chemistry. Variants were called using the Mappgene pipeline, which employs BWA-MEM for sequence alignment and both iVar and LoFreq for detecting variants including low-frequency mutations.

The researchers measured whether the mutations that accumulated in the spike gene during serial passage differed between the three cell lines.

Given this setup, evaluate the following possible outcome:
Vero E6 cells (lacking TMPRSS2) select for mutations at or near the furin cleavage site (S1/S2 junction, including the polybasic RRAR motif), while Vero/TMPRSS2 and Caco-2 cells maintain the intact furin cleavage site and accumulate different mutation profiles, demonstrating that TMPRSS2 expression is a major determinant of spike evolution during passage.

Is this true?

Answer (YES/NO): YES